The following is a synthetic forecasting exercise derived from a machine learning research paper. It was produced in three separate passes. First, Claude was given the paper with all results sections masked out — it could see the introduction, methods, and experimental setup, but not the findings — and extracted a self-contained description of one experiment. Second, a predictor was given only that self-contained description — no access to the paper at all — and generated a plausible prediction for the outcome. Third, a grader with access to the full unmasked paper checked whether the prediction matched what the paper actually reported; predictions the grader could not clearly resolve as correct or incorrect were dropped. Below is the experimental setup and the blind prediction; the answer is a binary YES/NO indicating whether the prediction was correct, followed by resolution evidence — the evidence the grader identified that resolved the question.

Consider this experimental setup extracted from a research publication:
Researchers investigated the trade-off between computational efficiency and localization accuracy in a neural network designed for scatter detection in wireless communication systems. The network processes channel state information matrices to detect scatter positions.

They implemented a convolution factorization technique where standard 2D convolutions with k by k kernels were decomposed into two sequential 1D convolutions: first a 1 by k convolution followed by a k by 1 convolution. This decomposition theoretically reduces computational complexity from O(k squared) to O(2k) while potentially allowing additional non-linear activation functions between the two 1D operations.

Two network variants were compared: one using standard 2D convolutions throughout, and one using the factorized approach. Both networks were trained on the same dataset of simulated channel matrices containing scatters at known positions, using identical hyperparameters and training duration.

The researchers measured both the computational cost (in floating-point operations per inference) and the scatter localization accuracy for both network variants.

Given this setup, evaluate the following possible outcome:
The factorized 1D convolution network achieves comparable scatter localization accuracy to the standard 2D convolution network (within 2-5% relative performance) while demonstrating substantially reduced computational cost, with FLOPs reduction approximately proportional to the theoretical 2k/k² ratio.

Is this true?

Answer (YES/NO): NO